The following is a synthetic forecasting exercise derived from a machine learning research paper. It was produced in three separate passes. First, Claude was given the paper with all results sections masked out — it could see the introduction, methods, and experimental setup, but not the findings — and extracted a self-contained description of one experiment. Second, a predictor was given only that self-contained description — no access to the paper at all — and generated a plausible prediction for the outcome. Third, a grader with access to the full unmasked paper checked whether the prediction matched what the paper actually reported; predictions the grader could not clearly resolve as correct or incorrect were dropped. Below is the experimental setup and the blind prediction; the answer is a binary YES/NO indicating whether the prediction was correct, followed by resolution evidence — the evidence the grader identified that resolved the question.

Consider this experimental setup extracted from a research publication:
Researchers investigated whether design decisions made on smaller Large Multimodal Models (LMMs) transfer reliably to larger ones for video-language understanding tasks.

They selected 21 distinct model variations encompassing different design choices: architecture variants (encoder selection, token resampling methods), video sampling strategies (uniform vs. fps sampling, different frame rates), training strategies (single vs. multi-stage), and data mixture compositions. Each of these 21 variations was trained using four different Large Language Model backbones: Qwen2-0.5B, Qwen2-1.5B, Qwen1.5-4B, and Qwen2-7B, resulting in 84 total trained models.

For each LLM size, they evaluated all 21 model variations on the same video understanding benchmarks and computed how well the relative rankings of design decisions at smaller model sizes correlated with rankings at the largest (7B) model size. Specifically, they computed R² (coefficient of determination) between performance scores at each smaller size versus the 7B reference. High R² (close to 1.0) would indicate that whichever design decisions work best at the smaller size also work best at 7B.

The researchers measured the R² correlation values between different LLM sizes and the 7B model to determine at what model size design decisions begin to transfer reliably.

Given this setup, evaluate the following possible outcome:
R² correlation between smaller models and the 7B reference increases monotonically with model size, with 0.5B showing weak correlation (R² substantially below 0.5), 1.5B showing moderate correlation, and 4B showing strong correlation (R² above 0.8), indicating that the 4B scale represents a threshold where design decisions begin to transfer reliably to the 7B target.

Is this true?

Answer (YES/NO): YES